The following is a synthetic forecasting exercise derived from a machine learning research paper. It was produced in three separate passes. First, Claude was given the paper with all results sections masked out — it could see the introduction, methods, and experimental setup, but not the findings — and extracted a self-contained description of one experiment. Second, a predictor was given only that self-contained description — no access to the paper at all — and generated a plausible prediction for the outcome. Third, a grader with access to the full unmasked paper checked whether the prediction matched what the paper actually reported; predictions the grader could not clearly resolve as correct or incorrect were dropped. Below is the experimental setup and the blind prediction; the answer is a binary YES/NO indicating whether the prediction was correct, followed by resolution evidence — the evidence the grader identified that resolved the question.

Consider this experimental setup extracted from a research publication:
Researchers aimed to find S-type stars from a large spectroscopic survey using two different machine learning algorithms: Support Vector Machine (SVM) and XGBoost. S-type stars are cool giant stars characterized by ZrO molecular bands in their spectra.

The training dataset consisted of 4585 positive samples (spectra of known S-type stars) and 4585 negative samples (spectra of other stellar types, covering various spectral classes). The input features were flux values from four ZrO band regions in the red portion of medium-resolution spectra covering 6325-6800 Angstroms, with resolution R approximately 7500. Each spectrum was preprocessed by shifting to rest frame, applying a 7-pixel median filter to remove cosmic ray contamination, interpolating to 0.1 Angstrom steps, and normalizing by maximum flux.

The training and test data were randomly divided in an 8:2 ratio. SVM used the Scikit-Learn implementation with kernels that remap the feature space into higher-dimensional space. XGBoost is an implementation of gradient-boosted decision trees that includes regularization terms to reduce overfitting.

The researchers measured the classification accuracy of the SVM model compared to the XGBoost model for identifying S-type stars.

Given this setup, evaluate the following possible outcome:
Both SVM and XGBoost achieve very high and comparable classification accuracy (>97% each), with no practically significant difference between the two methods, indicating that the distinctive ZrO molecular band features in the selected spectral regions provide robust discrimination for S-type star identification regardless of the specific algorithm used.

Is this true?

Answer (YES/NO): NO